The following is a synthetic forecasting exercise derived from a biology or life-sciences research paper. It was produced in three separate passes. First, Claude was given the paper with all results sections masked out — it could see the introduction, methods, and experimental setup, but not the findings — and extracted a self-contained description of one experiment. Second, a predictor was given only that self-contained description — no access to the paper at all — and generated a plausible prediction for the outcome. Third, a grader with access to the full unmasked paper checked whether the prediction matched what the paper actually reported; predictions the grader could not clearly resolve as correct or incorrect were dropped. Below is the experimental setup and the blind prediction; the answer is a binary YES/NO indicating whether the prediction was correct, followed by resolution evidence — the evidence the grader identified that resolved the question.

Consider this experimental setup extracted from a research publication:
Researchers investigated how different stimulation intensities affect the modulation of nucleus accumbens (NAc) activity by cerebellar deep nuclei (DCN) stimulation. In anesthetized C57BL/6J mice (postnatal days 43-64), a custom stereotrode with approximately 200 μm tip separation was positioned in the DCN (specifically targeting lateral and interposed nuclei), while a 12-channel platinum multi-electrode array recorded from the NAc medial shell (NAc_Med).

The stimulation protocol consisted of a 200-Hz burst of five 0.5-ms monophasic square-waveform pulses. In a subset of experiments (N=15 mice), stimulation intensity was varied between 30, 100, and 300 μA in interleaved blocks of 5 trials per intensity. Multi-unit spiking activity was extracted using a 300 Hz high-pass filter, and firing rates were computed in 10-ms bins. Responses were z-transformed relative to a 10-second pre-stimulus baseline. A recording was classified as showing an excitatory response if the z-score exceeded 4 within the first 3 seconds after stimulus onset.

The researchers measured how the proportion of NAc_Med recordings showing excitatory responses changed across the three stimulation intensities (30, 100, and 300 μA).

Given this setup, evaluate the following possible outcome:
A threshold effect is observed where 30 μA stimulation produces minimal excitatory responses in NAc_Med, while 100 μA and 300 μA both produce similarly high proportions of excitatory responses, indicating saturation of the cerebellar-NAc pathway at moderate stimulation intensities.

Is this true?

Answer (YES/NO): NO